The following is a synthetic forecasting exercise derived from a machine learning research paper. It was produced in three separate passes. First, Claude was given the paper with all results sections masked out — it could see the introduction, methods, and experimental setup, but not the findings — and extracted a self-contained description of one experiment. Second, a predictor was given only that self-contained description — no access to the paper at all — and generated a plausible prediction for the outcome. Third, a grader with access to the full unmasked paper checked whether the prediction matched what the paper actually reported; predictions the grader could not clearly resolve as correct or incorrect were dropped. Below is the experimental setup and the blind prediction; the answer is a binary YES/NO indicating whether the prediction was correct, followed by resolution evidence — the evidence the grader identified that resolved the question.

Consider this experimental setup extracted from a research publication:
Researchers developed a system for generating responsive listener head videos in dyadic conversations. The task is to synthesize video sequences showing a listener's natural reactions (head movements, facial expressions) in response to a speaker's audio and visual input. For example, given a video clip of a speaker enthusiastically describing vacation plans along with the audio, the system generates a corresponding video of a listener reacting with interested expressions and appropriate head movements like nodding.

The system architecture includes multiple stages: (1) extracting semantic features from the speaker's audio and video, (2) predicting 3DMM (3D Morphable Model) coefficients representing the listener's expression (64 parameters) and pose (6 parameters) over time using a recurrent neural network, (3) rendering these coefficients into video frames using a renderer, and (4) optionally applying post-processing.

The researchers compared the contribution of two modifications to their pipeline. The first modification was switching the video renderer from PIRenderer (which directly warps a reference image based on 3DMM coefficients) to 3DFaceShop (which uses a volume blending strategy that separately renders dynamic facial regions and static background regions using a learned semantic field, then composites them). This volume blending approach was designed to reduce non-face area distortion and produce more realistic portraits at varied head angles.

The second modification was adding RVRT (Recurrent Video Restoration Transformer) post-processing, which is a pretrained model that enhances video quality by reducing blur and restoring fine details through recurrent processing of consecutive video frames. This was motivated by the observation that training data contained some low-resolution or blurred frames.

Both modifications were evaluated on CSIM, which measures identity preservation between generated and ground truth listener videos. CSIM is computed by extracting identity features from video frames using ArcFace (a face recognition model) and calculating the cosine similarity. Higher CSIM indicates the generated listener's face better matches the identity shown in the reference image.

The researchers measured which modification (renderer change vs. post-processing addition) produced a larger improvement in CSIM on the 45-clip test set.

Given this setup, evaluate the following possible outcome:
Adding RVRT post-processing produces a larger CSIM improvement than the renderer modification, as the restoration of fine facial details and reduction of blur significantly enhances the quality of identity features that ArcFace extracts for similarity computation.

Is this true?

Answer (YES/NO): YES